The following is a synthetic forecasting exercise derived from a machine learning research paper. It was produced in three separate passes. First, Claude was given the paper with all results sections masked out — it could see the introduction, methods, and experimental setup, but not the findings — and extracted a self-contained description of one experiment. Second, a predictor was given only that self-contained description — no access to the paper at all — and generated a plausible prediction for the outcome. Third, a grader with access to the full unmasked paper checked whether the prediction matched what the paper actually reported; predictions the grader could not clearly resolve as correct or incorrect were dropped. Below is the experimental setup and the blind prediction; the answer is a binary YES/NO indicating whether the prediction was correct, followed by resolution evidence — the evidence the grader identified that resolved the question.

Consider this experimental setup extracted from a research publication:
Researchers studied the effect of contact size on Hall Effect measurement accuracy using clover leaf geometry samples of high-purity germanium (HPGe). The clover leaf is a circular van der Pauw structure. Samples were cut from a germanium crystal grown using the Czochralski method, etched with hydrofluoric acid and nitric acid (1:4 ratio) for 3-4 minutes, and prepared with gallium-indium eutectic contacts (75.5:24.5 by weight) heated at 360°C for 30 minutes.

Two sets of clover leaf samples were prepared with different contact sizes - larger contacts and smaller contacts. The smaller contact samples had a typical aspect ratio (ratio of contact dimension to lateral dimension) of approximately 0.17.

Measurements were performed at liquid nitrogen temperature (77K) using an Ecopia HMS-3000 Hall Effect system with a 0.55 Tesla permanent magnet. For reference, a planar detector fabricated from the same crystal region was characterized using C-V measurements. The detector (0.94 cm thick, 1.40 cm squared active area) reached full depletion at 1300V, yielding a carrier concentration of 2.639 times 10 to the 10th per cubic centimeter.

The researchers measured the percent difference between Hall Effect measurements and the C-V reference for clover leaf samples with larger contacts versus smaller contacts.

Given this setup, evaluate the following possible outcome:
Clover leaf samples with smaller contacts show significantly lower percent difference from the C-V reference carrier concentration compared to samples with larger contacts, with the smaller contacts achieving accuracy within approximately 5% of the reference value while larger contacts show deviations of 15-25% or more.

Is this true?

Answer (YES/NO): NO